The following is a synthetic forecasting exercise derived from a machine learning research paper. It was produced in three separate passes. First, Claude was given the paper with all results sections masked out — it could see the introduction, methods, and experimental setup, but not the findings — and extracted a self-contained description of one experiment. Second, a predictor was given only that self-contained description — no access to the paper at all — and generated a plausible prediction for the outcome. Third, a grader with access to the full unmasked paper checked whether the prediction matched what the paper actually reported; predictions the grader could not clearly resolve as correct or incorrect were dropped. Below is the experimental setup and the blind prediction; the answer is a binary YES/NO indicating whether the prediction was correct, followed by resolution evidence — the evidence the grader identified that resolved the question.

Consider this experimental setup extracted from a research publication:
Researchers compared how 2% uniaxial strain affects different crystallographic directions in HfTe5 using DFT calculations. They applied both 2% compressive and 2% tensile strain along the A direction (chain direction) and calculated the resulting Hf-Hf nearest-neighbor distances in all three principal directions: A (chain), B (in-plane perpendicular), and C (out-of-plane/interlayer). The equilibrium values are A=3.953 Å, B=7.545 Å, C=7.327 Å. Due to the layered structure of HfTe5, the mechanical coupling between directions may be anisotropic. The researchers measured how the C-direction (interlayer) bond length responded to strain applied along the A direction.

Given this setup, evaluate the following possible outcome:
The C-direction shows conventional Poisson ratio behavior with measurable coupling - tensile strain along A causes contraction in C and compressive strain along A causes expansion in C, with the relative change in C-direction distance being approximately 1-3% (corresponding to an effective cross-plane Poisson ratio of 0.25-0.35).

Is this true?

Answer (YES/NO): NO